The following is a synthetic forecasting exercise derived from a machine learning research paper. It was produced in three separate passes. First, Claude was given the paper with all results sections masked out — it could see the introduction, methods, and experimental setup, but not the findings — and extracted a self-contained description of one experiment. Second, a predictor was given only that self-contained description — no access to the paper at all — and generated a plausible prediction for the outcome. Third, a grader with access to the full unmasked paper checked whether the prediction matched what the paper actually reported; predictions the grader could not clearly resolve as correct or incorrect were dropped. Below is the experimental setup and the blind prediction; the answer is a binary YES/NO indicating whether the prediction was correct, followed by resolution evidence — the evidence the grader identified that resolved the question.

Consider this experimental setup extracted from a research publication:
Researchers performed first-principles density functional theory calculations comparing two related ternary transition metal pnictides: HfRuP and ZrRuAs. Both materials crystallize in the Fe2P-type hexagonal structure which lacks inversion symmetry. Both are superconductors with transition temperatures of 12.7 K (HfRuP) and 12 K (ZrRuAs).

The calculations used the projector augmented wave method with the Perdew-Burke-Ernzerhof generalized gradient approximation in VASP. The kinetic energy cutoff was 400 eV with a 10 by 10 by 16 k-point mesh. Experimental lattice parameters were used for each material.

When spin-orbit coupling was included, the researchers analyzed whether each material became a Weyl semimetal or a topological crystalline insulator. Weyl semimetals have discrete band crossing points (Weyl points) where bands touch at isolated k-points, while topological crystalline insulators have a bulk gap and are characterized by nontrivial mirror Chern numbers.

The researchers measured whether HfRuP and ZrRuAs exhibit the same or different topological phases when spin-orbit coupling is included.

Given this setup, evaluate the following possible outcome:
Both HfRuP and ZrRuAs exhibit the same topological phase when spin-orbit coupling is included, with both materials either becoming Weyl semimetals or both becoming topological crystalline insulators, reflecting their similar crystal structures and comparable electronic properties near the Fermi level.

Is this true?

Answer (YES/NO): NO